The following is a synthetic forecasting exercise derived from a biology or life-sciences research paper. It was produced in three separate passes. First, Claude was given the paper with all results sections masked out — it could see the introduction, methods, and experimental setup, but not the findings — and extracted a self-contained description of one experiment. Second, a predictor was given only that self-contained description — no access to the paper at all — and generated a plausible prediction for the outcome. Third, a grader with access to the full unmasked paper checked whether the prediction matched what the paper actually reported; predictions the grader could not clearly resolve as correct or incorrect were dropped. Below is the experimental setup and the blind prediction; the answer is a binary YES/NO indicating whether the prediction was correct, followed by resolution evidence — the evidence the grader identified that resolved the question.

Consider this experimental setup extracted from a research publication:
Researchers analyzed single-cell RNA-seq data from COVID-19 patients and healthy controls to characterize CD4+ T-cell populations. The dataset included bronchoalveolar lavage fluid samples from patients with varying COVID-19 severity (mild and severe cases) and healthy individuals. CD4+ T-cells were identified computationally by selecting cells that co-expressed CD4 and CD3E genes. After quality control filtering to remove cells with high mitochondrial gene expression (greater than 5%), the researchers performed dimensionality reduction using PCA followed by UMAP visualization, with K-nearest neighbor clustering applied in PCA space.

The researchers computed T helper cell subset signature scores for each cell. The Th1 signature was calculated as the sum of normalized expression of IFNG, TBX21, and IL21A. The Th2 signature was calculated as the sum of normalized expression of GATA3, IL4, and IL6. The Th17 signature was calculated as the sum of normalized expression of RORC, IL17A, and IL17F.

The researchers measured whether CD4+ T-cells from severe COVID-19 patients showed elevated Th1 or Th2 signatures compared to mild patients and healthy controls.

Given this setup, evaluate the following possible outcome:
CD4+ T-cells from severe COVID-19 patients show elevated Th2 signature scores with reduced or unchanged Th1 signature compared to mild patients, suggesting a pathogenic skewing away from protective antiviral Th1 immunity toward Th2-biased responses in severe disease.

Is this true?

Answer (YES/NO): NO